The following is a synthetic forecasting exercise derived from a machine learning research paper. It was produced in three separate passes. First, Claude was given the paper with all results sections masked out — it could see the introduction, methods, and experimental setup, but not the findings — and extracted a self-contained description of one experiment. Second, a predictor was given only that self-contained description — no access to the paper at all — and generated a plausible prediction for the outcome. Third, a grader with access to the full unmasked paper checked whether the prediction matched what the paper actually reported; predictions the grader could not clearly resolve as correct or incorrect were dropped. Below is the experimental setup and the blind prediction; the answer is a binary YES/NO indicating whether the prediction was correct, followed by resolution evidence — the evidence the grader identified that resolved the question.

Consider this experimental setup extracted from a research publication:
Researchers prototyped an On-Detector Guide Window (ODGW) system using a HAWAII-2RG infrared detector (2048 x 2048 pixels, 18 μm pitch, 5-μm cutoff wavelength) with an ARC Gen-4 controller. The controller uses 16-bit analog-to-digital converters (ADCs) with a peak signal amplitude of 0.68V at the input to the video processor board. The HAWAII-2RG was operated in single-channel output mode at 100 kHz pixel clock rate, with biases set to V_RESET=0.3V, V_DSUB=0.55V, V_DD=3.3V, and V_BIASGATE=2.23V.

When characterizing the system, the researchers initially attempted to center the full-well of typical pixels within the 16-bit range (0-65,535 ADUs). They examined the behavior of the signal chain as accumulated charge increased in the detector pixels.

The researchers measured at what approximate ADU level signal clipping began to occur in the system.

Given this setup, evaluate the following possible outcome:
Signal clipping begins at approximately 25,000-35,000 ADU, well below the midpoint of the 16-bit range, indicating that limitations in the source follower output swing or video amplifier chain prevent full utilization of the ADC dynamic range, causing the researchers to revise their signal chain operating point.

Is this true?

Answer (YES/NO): NO